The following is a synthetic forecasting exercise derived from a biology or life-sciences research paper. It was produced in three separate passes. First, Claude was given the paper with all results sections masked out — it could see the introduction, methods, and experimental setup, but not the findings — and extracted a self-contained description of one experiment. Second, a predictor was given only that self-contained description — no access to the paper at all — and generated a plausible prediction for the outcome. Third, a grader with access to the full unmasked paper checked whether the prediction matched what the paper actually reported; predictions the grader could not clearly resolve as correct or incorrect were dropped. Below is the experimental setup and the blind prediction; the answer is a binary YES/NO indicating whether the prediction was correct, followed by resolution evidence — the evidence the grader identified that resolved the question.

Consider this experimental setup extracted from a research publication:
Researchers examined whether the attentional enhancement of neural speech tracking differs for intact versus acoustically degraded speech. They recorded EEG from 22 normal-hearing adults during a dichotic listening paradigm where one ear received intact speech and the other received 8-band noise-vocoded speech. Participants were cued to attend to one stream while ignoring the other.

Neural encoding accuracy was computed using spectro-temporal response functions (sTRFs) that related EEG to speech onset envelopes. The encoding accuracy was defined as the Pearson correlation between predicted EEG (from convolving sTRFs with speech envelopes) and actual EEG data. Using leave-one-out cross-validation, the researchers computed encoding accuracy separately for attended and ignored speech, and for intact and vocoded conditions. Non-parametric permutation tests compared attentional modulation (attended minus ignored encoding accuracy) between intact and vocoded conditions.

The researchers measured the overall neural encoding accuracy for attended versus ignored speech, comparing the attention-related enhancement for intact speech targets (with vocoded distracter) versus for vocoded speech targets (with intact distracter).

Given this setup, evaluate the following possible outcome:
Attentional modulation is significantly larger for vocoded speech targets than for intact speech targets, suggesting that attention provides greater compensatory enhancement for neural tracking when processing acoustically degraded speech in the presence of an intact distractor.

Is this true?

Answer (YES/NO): NO